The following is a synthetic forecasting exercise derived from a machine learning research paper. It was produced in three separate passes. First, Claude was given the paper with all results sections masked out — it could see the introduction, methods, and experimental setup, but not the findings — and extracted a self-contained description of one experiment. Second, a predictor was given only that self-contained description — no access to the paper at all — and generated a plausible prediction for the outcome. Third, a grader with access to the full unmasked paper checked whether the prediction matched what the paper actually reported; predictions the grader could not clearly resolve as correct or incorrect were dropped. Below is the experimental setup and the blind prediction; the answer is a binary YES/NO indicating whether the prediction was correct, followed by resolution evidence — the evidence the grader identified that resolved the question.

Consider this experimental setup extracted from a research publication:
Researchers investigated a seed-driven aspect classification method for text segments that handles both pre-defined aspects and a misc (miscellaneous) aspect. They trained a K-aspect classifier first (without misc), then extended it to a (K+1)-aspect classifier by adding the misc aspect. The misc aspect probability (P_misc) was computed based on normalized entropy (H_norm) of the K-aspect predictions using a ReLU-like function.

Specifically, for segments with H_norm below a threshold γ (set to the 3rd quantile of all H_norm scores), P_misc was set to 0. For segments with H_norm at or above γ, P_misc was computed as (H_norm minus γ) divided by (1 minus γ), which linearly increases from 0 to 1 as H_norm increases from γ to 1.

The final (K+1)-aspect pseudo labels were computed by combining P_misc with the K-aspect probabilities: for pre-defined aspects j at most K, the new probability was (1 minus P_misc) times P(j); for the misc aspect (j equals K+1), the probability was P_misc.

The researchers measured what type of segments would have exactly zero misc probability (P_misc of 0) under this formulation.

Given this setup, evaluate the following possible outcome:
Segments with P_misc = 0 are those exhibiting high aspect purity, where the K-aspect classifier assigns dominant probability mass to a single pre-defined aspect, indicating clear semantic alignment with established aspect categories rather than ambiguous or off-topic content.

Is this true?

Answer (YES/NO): YES